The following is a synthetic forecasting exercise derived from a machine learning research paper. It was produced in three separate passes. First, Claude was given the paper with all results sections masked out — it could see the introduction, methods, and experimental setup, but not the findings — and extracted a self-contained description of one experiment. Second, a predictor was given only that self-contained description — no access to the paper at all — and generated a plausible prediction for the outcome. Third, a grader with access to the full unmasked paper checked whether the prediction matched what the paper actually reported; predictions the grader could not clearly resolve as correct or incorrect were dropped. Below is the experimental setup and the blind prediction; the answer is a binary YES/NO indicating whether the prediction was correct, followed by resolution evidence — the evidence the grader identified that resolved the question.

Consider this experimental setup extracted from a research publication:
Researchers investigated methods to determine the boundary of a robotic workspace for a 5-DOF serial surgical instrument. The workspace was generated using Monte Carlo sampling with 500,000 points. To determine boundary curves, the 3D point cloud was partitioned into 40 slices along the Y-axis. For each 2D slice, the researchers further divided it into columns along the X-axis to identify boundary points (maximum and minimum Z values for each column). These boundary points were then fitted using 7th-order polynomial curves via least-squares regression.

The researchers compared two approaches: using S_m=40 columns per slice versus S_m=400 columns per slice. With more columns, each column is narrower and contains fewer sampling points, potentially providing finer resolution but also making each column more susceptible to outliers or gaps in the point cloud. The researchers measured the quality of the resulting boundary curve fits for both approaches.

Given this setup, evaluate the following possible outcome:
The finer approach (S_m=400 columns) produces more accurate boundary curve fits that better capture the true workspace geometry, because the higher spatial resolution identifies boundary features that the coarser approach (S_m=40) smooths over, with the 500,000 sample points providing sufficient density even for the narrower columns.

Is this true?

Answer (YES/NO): NO